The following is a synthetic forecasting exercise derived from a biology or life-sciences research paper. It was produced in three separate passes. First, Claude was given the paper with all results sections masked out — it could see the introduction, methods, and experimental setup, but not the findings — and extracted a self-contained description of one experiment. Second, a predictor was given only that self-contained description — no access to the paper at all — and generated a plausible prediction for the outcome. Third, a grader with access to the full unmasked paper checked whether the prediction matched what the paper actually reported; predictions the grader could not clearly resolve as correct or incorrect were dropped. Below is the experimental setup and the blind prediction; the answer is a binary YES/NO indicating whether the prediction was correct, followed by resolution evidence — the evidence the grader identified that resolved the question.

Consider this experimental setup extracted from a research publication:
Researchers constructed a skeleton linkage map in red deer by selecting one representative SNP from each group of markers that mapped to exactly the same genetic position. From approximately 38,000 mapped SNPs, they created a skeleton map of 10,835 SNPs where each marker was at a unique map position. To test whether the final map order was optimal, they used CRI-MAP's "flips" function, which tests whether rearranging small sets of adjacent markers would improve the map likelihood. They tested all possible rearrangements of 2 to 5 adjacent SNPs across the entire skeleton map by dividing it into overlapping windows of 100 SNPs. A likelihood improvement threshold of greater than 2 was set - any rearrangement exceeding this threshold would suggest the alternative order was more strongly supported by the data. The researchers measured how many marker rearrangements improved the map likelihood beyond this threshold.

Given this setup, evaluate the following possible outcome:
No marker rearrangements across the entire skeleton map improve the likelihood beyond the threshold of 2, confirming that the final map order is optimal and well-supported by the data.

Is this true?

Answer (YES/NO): YES